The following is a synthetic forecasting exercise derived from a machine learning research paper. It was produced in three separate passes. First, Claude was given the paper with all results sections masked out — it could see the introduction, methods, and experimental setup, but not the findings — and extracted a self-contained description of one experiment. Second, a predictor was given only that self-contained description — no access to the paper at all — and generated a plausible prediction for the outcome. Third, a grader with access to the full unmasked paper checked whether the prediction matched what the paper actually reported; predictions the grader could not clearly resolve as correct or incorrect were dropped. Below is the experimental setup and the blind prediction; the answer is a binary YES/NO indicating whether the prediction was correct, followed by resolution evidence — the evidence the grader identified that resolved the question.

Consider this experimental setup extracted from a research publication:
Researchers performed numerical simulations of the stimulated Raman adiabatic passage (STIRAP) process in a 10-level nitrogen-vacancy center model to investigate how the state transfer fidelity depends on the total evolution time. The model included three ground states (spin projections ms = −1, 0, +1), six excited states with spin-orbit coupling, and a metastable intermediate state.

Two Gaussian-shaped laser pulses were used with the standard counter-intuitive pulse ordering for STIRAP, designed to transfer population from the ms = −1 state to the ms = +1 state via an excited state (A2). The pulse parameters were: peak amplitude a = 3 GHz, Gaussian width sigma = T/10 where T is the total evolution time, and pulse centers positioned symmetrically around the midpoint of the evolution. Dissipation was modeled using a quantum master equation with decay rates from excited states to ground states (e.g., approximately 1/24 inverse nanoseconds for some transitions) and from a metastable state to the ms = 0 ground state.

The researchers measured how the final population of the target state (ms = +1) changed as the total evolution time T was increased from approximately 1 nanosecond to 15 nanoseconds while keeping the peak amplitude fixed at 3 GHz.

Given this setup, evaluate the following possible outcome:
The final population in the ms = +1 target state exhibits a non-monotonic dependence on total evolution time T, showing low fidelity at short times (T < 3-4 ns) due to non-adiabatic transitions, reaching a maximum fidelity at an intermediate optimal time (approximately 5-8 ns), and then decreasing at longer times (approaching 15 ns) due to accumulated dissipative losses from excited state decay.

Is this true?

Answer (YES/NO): NO